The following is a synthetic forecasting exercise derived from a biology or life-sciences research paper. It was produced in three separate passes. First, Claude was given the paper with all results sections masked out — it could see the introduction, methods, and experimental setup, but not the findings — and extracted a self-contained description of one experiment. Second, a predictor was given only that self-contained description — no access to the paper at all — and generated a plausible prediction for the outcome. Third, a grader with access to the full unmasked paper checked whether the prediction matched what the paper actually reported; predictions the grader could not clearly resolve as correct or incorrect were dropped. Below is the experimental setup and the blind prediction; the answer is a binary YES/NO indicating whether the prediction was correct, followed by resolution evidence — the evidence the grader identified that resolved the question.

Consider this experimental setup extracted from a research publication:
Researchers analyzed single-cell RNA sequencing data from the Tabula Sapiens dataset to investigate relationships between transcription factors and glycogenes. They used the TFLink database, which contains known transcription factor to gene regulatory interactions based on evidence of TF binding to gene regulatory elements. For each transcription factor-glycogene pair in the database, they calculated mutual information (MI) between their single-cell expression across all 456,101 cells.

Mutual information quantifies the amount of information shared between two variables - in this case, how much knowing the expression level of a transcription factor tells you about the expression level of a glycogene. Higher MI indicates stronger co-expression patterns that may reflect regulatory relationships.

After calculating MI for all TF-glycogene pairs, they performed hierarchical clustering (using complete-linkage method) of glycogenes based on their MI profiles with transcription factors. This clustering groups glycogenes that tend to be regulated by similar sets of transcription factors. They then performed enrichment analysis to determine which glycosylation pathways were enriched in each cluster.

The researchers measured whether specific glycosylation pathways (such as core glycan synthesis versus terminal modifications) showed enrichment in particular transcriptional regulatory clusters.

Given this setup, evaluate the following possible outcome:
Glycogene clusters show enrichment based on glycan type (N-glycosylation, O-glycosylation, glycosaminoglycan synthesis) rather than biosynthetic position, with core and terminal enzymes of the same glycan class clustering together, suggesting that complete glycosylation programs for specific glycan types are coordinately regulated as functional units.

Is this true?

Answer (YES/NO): NO